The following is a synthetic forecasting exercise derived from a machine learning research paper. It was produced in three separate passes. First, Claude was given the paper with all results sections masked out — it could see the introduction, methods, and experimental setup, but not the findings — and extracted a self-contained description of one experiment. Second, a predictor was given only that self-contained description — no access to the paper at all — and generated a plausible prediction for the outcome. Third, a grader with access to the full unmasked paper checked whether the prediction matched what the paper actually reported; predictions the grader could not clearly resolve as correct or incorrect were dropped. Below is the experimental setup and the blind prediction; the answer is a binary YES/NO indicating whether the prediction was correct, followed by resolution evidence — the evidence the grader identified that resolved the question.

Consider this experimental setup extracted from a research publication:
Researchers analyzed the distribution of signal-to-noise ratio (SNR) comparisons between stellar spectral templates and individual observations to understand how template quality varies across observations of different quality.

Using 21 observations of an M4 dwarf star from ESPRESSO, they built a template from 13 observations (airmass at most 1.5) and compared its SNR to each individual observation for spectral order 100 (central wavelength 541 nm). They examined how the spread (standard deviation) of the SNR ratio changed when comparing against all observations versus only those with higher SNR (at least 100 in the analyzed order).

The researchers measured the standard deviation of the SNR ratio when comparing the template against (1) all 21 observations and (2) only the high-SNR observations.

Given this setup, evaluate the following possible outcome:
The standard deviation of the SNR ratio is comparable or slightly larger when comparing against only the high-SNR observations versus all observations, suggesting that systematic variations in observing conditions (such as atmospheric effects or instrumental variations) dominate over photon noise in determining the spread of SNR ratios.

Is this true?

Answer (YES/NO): NO